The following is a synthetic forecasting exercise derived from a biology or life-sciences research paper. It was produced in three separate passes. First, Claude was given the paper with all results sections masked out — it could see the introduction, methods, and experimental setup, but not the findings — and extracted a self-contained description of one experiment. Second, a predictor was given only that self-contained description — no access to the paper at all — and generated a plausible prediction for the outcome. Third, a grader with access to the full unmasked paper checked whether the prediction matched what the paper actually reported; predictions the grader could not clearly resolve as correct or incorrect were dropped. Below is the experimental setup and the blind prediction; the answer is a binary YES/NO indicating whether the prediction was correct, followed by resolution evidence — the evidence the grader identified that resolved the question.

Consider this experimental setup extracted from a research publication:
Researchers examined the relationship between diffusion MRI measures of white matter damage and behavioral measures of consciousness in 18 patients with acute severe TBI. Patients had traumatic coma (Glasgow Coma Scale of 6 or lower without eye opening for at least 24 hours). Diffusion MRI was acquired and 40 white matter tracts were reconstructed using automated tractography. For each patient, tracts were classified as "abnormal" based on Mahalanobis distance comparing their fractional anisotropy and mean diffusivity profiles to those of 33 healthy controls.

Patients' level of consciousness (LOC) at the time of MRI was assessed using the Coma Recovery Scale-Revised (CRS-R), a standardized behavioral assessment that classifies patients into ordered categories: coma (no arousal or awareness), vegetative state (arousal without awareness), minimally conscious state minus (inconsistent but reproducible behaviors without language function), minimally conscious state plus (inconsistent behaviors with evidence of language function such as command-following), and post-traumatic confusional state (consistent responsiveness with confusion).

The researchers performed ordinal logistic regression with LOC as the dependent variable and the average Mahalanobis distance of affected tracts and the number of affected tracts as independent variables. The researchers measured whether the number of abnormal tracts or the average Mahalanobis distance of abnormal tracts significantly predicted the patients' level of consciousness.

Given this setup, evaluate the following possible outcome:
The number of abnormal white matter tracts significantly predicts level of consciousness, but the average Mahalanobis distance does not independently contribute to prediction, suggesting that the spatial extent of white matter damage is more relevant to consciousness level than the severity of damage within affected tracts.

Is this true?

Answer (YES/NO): NO